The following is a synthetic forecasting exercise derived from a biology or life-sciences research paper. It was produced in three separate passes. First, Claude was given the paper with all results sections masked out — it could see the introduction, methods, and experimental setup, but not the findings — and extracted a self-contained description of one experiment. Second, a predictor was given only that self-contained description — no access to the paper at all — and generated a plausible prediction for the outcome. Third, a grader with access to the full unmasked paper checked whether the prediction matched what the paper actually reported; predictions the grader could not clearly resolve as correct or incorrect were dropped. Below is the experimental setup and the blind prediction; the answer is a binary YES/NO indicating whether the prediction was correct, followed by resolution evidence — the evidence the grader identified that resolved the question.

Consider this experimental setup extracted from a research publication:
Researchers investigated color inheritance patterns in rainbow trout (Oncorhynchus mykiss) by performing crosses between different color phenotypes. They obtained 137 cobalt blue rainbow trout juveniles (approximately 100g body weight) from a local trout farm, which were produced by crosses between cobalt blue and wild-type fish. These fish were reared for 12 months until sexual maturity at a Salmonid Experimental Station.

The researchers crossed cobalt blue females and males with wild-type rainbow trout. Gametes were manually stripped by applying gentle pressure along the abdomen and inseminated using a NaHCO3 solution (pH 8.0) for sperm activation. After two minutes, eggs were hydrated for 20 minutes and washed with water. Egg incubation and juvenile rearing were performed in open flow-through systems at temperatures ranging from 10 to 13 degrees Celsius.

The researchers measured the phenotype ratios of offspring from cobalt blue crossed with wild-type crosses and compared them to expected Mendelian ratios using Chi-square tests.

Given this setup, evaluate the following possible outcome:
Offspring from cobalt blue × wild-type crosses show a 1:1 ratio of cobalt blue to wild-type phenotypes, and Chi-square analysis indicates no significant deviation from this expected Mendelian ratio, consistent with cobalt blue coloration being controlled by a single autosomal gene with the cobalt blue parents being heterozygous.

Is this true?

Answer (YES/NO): YES